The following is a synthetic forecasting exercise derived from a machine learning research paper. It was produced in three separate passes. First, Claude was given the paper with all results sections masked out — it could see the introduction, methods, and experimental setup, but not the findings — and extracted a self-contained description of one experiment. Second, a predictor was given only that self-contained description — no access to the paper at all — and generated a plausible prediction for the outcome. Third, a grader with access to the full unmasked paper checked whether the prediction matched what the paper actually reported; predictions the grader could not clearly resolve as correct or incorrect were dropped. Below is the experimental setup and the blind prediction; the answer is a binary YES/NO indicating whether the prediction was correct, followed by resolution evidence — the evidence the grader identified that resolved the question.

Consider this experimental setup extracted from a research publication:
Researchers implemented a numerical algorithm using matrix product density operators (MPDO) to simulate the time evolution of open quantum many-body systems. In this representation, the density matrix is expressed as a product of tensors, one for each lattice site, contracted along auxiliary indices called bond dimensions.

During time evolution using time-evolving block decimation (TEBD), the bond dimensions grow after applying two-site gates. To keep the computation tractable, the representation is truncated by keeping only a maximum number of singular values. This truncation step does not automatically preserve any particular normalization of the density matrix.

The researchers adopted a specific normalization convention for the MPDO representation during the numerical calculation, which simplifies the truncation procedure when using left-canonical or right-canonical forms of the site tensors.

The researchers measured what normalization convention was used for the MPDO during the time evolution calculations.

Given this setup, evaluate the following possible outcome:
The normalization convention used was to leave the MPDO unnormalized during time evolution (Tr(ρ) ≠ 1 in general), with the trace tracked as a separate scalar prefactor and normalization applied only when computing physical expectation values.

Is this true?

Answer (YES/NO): NO